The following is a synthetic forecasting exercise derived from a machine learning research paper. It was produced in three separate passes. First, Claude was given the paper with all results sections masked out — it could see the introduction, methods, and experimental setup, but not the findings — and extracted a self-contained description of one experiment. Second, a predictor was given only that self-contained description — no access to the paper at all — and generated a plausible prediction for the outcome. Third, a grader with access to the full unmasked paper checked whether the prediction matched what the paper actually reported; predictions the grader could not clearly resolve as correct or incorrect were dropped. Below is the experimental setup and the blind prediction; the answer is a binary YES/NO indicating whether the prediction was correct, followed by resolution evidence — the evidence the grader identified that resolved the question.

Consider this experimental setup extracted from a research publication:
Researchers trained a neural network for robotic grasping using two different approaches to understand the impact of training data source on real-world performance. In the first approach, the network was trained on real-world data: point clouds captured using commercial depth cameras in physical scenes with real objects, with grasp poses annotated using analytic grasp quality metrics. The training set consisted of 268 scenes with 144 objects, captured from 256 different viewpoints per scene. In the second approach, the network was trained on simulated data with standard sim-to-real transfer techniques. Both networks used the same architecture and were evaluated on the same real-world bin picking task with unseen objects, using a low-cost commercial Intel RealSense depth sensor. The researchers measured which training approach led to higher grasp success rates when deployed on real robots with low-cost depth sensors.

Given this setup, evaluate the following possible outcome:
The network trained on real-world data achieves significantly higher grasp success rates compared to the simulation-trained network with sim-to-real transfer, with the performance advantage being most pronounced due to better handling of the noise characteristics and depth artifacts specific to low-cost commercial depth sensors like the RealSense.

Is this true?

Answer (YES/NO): YES